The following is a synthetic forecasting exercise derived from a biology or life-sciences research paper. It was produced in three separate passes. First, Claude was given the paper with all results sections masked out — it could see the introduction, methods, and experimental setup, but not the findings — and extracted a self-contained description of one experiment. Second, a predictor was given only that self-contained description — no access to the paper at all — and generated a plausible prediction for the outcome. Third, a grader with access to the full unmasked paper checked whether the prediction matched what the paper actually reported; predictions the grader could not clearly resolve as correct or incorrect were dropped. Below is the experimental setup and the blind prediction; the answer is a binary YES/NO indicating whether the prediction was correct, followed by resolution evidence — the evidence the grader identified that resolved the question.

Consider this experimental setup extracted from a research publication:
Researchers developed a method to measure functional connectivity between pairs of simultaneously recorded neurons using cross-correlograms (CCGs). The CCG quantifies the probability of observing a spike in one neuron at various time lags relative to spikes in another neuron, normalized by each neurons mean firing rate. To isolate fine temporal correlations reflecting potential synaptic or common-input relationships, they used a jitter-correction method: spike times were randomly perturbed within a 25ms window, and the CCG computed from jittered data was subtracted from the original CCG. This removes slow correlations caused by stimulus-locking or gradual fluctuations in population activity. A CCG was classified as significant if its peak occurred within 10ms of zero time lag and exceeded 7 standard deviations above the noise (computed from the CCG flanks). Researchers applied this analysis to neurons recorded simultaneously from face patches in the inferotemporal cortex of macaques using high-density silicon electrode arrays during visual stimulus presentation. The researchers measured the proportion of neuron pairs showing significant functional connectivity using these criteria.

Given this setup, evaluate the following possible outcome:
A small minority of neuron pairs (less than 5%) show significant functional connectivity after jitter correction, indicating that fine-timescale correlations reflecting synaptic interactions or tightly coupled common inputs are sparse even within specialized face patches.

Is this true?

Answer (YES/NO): YES